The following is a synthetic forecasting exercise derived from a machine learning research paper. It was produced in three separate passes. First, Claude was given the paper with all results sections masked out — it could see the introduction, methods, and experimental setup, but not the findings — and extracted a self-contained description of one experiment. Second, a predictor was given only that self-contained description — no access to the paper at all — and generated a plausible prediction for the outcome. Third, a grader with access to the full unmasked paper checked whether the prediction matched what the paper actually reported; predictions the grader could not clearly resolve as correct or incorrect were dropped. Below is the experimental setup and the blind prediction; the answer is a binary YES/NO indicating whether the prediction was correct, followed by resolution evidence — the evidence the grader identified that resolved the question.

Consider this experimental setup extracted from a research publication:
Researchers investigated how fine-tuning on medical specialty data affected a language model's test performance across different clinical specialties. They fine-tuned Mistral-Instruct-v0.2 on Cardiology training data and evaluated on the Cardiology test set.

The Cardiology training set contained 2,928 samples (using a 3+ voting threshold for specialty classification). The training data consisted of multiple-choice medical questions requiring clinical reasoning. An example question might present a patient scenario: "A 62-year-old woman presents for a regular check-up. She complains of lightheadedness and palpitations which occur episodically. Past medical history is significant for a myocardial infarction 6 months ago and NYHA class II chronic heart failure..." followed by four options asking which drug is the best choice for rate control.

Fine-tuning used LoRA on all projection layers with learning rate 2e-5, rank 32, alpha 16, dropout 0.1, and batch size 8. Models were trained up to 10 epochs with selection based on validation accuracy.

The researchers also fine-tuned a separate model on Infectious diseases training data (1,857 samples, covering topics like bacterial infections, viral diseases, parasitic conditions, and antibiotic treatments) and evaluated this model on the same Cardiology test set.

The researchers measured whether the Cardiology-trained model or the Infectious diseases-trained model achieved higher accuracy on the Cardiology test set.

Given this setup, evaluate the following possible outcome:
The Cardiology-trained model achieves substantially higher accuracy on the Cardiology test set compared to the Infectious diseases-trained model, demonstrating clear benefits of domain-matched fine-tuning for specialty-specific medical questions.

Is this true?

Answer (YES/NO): NO